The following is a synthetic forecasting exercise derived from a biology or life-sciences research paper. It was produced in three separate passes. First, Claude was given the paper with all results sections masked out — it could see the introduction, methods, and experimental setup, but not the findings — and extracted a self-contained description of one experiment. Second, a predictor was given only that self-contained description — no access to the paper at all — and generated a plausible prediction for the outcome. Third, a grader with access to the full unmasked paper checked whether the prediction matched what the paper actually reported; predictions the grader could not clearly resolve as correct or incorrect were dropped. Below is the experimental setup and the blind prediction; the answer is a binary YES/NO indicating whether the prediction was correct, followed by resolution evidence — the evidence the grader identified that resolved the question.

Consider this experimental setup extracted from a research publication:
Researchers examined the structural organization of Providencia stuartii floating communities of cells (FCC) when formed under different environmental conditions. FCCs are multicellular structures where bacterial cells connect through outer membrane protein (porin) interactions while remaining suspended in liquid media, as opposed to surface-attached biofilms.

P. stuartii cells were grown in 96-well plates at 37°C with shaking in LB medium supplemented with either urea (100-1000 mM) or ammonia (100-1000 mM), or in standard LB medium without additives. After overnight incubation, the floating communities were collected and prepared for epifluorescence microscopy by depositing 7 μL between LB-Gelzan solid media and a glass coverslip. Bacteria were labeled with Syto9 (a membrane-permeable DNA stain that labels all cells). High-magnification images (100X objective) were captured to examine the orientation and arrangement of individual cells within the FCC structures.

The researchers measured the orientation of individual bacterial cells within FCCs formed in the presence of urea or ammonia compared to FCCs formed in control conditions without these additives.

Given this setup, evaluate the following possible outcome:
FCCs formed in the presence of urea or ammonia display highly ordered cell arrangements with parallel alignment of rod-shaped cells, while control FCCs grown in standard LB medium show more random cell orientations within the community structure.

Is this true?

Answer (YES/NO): NO